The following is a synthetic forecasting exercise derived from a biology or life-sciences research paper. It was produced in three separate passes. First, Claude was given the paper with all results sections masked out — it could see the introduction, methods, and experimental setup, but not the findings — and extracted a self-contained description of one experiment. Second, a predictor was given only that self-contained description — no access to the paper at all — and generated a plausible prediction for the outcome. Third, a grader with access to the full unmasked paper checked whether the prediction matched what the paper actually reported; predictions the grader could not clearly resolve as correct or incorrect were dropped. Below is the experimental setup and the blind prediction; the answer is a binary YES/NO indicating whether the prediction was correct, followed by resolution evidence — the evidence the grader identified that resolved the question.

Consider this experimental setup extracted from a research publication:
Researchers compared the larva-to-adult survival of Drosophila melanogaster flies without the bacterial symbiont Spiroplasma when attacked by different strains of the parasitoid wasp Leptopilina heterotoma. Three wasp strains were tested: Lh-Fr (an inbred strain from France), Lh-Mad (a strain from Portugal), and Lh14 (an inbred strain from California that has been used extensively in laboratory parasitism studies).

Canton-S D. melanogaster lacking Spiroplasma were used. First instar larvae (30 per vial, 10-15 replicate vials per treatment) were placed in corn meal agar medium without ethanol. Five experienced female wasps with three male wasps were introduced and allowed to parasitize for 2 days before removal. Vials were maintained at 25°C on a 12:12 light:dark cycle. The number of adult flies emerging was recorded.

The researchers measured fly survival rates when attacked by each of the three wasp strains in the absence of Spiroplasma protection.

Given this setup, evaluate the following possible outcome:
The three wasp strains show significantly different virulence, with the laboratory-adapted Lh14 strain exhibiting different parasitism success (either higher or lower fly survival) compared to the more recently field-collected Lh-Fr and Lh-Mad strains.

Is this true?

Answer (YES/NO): NO